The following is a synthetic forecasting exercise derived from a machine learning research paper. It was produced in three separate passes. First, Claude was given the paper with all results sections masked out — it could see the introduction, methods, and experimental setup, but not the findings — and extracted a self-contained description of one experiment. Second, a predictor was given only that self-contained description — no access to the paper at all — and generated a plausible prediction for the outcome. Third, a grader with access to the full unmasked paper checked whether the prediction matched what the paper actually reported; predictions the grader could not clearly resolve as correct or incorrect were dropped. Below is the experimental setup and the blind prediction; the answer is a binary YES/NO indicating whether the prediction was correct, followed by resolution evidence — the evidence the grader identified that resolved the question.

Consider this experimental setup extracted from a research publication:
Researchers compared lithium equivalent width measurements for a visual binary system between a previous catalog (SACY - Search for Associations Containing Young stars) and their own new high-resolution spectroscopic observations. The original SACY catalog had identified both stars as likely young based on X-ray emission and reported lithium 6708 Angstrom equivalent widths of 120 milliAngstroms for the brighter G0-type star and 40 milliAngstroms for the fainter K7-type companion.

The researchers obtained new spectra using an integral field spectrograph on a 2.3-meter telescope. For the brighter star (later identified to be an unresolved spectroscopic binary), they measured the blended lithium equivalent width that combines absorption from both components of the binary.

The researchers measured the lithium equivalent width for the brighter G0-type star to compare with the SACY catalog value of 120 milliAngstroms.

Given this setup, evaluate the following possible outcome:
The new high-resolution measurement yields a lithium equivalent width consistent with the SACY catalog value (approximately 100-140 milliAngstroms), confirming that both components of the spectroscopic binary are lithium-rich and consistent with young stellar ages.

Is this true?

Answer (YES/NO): YES